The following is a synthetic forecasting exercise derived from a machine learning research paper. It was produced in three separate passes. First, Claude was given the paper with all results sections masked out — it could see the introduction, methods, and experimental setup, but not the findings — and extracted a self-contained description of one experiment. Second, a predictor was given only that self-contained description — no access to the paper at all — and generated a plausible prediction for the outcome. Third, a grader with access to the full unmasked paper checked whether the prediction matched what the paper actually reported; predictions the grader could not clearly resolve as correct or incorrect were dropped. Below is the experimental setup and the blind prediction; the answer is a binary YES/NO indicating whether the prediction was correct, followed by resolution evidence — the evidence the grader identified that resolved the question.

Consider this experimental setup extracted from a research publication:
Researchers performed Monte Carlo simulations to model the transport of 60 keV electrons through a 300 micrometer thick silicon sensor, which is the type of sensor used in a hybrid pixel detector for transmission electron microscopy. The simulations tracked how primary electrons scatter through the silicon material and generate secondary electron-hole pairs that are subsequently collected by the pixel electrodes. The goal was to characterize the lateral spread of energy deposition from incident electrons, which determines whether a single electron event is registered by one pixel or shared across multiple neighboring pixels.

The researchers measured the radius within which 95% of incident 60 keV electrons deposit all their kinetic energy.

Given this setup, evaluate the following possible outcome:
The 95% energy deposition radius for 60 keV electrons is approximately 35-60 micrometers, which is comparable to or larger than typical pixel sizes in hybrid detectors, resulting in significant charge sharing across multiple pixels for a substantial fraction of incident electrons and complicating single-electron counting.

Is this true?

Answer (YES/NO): NO